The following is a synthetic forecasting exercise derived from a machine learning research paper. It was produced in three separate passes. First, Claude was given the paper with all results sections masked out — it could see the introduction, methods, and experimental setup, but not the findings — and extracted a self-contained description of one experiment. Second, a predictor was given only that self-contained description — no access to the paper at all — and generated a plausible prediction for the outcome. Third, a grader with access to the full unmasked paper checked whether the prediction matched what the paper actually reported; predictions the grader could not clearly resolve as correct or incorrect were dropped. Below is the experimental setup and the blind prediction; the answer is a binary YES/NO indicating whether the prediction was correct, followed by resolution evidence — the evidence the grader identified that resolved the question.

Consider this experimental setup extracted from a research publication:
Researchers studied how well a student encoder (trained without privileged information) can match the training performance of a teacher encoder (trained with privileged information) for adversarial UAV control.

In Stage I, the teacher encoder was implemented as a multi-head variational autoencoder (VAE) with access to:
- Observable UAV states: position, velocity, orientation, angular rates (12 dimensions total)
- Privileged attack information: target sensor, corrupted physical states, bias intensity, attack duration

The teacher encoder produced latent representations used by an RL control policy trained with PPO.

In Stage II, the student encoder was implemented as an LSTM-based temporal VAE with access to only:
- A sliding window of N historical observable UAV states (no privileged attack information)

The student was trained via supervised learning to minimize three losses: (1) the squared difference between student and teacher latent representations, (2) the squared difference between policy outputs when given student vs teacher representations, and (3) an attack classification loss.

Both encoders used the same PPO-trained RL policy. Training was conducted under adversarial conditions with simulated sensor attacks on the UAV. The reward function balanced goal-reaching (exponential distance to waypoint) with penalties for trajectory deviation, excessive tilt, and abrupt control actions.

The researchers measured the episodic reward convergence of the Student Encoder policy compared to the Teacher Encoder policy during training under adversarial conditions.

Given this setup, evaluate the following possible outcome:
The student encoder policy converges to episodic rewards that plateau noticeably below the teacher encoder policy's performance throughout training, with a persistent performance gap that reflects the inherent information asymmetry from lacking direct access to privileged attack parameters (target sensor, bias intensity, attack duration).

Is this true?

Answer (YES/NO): NO